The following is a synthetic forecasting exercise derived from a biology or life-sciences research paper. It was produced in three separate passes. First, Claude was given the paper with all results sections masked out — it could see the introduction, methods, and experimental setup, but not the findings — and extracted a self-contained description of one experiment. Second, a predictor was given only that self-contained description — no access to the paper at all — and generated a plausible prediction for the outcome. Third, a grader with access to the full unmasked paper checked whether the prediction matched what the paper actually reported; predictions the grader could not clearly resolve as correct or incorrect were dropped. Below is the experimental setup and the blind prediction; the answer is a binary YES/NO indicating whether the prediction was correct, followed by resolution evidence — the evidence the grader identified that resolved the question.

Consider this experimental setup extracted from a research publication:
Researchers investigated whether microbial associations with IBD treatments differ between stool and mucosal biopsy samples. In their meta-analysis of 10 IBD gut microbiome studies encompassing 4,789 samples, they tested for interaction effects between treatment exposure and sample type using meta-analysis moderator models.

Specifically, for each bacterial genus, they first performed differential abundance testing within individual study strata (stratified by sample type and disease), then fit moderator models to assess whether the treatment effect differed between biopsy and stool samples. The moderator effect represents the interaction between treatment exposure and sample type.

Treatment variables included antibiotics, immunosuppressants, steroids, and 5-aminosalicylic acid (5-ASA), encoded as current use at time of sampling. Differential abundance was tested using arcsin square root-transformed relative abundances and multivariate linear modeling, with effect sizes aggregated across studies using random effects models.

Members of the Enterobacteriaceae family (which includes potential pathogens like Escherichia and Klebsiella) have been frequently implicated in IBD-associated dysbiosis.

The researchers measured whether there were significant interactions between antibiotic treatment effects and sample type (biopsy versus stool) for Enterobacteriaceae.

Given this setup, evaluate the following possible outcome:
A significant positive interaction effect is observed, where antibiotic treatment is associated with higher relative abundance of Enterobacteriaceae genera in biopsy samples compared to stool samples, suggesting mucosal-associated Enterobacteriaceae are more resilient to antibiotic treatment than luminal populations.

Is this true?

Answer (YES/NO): NO